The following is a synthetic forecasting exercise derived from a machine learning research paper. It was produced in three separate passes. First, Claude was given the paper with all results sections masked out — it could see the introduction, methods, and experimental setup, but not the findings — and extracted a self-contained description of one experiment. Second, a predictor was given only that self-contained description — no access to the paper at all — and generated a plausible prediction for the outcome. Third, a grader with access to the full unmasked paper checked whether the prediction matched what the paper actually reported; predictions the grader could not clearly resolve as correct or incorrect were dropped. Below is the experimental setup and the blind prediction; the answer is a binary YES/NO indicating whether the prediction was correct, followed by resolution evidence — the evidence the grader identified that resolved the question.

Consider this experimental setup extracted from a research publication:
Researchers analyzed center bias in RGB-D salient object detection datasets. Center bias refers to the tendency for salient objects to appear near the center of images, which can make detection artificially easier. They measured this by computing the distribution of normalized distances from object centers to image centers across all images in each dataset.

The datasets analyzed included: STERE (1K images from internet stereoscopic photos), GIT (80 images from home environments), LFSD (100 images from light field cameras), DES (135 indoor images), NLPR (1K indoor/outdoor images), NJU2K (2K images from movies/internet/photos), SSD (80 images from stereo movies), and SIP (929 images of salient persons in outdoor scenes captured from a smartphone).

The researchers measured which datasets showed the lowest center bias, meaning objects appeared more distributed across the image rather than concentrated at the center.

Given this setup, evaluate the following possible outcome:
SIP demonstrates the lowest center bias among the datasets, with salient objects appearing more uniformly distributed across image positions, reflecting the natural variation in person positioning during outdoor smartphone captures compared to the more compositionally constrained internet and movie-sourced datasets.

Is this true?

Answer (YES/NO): NO